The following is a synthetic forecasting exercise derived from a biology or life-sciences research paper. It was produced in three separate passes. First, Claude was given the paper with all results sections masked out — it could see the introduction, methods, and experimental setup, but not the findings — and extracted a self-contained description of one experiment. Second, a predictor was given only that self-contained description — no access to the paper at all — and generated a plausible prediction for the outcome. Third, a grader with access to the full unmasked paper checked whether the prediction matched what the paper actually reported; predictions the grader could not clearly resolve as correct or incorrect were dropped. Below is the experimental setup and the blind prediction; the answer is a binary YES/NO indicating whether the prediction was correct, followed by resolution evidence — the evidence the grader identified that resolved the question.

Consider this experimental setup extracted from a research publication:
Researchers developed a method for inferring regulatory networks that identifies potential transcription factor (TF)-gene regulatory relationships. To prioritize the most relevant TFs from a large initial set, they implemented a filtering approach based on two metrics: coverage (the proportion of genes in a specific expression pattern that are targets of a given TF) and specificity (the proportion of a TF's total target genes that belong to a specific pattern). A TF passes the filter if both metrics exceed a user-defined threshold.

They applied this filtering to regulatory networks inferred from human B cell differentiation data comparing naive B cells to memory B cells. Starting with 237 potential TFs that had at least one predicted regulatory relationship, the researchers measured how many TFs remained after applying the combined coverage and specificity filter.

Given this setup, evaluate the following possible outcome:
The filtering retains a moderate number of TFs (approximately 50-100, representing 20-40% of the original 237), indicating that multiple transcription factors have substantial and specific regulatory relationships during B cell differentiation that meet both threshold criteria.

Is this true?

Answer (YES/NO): NO